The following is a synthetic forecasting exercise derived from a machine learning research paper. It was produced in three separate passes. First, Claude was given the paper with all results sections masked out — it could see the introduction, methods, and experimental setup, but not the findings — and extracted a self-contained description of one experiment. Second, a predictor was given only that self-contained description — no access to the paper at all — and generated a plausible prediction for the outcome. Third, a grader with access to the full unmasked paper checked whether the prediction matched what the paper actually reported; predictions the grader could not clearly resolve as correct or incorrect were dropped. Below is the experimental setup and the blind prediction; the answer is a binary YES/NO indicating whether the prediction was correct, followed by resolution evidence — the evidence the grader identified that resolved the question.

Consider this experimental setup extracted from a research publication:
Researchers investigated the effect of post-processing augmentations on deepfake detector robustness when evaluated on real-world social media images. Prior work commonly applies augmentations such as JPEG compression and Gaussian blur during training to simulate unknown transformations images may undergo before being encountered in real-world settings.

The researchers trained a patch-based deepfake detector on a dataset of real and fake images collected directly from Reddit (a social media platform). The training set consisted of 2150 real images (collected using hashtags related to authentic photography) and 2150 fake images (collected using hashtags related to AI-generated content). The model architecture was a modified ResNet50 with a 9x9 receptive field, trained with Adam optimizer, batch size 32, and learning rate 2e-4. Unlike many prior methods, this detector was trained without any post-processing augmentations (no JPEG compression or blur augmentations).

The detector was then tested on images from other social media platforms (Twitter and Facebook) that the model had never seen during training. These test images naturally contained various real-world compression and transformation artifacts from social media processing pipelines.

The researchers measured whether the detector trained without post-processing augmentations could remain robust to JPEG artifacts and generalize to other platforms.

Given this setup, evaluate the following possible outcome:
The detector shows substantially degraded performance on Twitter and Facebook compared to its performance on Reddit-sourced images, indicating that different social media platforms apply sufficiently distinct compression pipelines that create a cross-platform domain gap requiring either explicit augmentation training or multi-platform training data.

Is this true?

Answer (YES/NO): NO